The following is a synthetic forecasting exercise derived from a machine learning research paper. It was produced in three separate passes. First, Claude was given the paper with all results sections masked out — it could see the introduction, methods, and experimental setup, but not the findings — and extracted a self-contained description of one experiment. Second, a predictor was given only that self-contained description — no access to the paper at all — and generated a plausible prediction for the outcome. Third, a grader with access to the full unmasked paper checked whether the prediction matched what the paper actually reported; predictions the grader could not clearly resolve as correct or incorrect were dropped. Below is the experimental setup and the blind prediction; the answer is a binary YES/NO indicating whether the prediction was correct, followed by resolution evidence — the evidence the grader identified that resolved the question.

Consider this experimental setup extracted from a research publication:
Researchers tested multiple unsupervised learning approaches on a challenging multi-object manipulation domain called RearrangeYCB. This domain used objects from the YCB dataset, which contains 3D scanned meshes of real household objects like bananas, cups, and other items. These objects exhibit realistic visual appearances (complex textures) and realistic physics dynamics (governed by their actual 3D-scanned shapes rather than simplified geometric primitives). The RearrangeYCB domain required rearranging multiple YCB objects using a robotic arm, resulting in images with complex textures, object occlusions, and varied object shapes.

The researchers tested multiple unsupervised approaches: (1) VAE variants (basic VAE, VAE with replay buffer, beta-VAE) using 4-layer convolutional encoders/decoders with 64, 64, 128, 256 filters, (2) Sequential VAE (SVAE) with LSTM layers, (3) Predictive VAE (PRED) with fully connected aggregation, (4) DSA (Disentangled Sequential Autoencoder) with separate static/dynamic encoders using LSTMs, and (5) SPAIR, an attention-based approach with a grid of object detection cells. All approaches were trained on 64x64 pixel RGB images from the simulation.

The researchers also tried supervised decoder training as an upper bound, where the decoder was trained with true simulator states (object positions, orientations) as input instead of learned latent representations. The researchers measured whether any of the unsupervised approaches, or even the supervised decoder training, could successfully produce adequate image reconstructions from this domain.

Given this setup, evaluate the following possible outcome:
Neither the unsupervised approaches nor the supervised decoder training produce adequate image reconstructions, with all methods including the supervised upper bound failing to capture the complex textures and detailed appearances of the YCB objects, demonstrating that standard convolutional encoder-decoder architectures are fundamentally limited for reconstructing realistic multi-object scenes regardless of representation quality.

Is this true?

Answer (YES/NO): YES